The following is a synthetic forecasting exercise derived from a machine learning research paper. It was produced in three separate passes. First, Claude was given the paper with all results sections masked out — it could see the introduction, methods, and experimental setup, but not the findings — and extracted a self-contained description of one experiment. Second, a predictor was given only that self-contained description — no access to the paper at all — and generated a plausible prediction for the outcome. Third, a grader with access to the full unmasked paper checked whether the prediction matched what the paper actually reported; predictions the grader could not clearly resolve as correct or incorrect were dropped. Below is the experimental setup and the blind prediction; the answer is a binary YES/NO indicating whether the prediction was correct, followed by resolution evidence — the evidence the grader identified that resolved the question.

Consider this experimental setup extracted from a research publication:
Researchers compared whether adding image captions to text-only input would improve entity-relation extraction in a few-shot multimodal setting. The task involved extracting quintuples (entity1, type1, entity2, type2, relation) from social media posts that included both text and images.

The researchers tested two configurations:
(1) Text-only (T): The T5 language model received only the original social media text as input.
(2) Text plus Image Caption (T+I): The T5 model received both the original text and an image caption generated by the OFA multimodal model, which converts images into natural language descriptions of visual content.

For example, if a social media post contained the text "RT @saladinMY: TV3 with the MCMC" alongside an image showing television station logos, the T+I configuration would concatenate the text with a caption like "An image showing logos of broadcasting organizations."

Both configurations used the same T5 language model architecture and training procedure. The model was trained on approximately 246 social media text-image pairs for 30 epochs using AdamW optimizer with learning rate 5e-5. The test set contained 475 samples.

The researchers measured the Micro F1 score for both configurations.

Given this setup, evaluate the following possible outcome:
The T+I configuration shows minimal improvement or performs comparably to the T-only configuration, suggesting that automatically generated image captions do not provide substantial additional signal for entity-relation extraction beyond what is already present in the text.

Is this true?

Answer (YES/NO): NO